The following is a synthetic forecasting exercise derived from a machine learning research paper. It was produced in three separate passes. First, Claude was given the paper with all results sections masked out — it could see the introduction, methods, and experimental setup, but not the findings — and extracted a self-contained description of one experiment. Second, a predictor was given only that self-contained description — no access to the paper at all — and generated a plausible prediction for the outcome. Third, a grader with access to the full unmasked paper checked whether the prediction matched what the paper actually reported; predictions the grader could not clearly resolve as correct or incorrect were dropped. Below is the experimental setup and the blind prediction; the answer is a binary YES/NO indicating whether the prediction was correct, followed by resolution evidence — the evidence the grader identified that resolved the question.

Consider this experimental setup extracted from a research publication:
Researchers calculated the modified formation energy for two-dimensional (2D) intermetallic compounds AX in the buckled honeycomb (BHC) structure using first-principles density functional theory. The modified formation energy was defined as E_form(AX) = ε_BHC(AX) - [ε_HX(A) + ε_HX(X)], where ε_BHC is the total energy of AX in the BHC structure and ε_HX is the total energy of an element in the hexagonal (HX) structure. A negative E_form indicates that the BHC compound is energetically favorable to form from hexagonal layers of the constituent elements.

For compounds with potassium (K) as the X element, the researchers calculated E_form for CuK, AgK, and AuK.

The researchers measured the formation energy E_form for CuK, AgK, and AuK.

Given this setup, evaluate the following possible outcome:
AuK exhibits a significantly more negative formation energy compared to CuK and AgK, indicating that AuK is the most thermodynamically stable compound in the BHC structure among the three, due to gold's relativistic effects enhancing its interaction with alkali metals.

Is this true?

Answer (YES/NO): YES